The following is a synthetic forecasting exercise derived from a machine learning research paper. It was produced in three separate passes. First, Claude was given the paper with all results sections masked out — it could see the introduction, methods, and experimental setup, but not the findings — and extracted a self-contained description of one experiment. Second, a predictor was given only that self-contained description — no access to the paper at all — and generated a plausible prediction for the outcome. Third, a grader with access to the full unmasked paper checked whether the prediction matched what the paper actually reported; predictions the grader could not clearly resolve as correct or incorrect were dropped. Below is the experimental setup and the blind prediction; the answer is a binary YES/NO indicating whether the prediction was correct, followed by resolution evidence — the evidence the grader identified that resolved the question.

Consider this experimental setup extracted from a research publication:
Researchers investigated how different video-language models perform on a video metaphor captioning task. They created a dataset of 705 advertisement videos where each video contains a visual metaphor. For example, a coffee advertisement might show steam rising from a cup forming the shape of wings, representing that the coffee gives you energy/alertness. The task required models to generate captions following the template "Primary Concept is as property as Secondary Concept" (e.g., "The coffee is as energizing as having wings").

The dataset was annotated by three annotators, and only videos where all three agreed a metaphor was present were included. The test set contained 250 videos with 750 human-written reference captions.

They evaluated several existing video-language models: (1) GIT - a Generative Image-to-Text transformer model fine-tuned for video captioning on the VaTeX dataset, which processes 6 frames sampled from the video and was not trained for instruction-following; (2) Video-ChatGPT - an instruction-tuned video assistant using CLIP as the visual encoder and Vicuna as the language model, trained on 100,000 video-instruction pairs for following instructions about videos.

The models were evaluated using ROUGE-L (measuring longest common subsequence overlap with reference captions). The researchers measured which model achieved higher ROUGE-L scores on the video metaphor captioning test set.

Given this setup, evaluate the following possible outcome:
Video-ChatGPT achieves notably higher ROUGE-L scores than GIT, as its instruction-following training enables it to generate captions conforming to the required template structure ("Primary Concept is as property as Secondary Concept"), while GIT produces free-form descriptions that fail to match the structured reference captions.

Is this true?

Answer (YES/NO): NO